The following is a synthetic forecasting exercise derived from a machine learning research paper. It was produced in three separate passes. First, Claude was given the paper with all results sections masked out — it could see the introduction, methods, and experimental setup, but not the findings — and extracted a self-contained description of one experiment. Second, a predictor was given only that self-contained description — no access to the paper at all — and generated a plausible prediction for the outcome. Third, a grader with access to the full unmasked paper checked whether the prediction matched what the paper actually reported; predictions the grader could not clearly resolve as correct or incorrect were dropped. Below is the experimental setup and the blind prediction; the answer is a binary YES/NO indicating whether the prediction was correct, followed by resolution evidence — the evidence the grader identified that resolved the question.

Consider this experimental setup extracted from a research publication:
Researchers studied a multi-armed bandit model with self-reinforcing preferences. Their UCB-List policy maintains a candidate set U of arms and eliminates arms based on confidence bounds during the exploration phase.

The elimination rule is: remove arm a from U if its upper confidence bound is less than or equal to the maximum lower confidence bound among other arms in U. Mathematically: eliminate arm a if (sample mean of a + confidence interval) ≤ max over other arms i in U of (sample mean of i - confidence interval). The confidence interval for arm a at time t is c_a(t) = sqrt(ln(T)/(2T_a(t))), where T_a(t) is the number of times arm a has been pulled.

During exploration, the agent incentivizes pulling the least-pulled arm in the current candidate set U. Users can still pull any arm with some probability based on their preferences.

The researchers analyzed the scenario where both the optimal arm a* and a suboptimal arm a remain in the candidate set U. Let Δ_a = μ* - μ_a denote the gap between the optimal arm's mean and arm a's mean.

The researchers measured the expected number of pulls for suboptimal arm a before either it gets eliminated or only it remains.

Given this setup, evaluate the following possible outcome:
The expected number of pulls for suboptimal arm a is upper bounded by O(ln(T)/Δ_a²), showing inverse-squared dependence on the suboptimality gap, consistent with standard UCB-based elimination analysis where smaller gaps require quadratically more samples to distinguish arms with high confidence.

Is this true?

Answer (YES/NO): YES